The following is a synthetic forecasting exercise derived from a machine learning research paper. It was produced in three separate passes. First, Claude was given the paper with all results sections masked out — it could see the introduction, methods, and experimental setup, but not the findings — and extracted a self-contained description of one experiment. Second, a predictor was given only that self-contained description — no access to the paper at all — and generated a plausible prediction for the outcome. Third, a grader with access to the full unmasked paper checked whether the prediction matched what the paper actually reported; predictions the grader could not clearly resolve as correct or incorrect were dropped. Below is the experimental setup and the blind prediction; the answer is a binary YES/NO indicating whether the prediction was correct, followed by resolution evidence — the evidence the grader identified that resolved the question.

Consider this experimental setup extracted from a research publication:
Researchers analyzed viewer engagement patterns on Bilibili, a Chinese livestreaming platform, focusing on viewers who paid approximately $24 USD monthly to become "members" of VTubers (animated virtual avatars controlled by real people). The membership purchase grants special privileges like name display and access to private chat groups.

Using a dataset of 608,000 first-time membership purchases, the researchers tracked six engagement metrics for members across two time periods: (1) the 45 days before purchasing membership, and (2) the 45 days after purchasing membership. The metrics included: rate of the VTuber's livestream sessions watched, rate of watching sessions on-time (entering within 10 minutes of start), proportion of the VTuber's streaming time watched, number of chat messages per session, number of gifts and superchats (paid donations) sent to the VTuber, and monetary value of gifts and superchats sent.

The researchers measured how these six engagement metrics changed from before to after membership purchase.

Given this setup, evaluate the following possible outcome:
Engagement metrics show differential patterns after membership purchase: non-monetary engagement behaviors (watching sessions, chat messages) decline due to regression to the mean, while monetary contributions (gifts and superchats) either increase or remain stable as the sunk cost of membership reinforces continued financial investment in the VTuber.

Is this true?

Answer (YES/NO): NO